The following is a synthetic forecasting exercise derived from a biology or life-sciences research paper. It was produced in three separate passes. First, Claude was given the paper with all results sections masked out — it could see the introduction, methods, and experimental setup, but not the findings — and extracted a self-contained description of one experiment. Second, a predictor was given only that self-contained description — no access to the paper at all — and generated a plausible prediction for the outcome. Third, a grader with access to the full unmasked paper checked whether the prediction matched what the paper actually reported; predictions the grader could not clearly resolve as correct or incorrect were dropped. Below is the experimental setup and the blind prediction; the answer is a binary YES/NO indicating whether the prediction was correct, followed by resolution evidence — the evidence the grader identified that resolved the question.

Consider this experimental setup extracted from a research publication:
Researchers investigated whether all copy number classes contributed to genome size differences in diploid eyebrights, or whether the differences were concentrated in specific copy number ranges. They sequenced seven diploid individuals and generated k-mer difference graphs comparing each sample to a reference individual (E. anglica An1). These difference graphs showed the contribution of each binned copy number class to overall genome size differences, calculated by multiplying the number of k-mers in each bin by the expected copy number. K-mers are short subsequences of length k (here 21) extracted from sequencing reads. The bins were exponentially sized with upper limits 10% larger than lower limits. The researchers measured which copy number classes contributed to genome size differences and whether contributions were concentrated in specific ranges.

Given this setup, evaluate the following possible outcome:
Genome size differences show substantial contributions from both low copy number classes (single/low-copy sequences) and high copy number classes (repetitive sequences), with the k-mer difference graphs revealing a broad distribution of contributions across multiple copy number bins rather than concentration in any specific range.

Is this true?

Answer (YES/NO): NO